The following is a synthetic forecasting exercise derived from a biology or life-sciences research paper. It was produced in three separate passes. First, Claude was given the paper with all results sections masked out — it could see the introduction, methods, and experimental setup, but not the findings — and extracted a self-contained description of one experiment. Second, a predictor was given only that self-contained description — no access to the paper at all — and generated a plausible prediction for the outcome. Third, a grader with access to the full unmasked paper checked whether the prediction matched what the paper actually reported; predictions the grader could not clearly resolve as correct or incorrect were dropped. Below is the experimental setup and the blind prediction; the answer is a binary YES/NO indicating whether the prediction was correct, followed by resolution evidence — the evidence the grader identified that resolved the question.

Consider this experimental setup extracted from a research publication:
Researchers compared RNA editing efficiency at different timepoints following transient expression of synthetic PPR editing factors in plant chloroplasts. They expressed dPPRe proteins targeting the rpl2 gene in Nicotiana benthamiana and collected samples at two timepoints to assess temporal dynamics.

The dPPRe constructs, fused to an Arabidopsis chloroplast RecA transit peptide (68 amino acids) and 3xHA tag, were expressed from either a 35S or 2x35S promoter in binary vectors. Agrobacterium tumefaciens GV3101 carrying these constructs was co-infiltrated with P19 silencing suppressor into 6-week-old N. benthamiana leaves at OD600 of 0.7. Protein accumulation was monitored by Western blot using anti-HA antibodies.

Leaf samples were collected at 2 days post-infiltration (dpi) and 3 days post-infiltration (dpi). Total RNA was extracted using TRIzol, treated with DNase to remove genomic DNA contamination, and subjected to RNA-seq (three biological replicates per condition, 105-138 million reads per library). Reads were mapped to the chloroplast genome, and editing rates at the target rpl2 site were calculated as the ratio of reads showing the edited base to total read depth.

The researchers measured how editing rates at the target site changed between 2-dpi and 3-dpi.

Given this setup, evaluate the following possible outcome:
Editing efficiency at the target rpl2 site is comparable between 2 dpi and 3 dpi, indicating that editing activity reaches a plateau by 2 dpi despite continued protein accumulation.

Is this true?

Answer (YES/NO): NO